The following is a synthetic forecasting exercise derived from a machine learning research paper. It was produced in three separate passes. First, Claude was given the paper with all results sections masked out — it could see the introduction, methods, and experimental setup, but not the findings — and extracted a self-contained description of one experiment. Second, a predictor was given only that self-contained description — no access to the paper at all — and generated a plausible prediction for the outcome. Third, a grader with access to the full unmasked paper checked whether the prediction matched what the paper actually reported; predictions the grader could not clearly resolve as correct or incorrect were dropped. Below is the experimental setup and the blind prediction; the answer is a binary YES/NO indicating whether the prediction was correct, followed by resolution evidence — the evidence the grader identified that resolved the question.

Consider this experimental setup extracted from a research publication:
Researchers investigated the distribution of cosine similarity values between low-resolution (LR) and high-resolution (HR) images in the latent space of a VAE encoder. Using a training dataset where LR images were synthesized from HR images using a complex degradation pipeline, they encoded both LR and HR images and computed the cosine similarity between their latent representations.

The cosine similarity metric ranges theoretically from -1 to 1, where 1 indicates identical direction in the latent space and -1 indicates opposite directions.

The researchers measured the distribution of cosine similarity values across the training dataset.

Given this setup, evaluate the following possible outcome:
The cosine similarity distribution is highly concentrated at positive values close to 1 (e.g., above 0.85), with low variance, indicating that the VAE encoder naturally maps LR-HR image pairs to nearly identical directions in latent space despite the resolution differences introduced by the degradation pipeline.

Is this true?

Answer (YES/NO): NO